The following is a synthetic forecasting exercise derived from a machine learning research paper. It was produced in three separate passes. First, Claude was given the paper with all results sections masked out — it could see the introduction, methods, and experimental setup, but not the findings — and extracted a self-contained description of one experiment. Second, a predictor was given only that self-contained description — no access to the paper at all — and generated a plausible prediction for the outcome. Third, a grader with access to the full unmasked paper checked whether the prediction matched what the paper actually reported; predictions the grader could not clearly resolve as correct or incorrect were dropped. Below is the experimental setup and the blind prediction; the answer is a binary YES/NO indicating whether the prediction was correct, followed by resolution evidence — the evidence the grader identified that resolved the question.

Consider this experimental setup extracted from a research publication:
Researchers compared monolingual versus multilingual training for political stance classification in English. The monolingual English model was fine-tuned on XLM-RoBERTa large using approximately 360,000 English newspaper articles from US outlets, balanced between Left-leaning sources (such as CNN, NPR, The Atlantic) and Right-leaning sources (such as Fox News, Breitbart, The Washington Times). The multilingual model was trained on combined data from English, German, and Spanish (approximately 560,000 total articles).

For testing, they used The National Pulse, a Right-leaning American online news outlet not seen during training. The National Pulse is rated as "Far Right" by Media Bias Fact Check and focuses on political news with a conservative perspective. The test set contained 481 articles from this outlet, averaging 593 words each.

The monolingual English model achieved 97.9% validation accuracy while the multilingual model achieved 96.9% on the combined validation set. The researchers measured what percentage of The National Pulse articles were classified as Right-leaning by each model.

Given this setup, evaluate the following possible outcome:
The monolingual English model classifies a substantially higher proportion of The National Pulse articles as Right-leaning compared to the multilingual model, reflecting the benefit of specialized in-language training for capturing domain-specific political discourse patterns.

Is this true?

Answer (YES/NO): NO